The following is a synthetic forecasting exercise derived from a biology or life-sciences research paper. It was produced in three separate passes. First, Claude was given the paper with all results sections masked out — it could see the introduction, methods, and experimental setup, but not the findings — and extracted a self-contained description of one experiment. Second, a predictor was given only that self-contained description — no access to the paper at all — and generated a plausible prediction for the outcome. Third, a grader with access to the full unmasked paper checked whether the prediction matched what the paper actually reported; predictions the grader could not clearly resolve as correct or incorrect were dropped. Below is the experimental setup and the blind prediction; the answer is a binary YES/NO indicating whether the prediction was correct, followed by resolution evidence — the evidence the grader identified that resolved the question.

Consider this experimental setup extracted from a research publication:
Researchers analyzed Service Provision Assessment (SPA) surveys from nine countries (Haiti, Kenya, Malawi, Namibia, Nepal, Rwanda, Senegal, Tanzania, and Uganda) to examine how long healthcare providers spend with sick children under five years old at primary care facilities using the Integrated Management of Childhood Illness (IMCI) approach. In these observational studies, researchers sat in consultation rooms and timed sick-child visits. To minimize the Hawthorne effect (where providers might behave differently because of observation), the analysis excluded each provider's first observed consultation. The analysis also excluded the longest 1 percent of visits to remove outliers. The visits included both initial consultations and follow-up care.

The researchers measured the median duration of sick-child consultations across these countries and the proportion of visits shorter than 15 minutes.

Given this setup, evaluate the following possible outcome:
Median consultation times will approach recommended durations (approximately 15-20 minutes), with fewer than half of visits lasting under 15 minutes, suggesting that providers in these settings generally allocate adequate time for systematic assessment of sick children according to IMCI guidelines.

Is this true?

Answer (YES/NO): NO